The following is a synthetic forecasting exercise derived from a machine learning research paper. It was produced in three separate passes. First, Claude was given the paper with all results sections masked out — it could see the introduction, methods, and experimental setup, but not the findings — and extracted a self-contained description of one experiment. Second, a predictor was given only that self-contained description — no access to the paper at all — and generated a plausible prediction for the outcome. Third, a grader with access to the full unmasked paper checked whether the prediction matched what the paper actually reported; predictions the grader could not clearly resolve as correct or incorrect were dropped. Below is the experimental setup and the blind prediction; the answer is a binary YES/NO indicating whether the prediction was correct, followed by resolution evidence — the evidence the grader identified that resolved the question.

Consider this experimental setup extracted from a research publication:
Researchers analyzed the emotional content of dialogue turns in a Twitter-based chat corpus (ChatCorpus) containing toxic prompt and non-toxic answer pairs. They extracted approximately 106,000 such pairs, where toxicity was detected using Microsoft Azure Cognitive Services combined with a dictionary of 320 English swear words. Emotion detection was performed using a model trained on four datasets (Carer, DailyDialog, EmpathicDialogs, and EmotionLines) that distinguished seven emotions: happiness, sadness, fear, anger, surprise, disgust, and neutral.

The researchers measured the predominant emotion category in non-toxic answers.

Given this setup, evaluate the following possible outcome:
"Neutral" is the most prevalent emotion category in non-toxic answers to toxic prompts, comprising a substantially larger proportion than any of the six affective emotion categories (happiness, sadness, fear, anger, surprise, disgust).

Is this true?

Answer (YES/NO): NO